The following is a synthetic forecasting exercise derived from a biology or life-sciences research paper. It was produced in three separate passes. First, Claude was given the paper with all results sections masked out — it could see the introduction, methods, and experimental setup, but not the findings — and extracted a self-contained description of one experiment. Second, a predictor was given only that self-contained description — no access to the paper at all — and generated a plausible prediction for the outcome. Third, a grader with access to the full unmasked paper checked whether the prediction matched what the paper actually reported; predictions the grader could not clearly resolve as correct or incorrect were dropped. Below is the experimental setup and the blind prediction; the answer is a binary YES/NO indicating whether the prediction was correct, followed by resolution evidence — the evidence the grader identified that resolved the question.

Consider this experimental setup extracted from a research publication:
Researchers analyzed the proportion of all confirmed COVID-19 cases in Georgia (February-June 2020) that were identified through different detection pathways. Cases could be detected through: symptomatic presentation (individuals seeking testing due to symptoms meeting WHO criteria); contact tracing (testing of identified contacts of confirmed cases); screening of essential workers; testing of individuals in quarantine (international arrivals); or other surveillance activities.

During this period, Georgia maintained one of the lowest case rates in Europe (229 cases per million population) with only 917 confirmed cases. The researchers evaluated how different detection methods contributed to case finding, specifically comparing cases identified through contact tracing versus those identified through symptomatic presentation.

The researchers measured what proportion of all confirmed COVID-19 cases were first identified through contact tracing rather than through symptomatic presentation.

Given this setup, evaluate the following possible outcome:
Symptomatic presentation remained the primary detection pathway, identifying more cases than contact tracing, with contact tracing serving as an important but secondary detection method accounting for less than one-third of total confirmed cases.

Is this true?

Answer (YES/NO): YES